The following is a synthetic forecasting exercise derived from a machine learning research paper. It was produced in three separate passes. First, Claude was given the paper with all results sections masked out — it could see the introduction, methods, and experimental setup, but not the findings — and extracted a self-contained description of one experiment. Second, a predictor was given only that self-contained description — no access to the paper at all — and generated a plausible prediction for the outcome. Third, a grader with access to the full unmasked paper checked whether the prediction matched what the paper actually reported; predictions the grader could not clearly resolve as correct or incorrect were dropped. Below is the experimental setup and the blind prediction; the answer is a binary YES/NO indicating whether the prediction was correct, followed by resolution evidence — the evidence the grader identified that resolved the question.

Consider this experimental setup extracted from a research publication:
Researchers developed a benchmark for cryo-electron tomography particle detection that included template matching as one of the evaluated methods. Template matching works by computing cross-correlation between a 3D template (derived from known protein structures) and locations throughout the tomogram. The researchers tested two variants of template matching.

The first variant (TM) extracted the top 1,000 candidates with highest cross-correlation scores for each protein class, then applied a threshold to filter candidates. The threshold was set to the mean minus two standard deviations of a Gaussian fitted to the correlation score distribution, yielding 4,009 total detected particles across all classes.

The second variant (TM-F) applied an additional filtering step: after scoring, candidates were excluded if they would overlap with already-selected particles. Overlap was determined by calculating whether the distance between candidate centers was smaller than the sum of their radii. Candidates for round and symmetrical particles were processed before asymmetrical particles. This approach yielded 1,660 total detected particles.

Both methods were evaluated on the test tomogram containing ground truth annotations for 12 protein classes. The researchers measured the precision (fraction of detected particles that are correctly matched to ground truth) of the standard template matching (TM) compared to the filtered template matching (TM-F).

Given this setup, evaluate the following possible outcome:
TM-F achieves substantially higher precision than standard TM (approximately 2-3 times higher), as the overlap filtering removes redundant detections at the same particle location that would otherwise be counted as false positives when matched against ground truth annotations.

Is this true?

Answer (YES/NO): YES